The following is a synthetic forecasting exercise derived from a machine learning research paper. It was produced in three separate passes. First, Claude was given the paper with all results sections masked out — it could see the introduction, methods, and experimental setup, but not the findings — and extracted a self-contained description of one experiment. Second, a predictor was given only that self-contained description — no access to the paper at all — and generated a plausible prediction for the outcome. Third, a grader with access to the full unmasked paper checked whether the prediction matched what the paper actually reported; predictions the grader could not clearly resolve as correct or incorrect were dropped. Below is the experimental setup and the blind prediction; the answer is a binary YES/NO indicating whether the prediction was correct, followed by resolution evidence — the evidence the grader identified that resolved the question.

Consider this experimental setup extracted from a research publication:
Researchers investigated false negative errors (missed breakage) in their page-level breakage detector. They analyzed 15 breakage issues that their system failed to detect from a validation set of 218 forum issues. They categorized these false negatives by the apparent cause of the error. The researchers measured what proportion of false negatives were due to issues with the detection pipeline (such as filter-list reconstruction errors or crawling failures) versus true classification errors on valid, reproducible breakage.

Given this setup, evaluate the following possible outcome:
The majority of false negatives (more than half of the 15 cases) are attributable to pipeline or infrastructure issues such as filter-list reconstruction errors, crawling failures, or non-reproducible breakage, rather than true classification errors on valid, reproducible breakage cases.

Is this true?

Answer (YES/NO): YES